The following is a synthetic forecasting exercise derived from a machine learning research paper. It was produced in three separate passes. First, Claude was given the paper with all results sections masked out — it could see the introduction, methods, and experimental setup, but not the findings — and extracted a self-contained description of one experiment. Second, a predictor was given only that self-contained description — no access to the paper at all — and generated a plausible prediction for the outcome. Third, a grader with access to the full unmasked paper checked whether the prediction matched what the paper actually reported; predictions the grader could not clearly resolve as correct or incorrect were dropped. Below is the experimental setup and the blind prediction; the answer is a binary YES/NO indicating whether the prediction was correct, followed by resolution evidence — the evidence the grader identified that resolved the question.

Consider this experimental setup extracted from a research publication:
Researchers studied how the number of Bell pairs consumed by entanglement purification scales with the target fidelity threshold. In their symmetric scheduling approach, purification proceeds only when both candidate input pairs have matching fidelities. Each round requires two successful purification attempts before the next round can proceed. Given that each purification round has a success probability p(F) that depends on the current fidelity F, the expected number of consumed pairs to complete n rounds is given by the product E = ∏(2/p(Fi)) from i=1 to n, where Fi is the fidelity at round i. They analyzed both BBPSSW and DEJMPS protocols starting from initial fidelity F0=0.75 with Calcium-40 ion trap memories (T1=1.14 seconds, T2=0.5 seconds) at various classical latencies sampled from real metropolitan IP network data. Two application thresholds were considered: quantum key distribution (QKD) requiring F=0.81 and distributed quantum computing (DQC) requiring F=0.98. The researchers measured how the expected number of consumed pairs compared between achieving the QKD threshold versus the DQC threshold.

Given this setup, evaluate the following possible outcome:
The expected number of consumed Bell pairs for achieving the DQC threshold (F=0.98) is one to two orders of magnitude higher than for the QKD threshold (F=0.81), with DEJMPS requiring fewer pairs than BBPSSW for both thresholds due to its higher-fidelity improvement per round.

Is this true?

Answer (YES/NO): NO